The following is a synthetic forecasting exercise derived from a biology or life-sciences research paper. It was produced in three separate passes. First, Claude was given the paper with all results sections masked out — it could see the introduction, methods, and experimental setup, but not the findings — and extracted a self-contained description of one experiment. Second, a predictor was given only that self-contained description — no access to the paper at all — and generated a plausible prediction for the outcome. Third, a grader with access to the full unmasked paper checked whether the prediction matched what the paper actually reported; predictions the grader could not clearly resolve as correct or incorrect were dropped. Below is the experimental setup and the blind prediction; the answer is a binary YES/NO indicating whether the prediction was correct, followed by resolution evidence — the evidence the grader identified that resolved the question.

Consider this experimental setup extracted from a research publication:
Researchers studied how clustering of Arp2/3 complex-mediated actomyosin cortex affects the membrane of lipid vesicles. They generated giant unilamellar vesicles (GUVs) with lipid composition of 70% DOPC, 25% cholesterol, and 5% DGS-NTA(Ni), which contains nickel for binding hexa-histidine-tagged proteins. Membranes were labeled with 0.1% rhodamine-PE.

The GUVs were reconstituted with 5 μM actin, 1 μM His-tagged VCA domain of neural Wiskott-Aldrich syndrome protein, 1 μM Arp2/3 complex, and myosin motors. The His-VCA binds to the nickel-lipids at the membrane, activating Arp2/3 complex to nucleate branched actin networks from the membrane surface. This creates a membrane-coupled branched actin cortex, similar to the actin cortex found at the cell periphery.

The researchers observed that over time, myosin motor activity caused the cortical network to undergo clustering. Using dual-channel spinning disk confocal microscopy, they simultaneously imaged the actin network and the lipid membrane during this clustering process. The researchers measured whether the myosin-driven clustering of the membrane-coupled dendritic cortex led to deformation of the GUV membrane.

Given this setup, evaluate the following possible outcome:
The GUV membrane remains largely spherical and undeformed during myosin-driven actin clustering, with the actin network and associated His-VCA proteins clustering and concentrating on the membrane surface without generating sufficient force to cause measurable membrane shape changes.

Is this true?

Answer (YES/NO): NO